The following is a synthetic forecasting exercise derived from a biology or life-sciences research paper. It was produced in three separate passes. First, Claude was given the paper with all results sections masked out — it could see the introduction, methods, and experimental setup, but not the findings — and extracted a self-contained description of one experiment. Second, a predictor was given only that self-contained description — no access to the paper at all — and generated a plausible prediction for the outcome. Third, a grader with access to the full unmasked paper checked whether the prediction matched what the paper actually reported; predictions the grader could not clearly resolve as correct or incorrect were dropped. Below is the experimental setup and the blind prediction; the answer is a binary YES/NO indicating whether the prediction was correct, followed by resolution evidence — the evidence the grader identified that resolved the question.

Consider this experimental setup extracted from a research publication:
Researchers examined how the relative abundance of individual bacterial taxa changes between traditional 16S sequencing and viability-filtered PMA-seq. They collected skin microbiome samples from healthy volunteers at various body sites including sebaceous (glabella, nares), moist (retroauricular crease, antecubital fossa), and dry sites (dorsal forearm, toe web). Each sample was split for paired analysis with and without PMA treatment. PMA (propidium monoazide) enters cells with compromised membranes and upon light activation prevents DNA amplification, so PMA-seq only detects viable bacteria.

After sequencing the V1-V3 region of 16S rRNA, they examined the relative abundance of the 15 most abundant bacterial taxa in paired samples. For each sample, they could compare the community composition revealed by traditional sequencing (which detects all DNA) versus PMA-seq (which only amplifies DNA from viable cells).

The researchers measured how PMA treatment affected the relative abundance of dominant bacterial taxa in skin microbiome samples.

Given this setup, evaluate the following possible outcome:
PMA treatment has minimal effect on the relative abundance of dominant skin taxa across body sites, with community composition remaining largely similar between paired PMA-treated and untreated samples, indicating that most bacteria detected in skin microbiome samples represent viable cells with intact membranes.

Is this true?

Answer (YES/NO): NO